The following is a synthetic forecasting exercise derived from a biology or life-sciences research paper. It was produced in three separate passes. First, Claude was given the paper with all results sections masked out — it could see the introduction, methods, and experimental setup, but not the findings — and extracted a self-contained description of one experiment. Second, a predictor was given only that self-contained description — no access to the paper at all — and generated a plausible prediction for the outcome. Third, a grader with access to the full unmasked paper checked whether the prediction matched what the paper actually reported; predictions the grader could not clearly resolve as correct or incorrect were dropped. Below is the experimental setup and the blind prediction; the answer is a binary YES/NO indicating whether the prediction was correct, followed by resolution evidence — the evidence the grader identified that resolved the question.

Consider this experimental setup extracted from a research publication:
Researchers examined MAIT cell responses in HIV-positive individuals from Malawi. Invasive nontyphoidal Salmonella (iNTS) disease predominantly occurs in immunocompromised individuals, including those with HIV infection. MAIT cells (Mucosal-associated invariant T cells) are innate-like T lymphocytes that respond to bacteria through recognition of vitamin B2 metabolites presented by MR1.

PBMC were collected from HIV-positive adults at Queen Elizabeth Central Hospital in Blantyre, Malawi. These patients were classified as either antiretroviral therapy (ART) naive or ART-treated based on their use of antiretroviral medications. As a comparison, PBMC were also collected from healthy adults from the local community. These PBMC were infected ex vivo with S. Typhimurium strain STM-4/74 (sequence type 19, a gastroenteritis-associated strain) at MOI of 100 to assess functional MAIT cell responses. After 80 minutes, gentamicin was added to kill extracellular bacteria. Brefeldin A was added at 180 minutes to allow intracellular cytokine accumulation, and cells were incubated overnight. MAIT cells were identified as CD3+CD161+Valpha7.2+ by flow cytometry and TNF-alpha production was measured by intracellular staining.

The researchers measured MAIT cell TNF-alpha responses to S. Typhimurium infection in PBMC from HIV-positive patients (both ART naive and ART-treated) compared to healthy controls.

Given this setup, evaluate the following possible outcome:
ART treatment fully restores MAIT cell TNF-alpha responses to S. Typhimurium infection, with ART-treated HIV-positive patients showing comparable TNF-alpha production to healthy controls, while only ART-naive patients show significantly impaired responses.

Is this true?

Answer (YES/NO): NO